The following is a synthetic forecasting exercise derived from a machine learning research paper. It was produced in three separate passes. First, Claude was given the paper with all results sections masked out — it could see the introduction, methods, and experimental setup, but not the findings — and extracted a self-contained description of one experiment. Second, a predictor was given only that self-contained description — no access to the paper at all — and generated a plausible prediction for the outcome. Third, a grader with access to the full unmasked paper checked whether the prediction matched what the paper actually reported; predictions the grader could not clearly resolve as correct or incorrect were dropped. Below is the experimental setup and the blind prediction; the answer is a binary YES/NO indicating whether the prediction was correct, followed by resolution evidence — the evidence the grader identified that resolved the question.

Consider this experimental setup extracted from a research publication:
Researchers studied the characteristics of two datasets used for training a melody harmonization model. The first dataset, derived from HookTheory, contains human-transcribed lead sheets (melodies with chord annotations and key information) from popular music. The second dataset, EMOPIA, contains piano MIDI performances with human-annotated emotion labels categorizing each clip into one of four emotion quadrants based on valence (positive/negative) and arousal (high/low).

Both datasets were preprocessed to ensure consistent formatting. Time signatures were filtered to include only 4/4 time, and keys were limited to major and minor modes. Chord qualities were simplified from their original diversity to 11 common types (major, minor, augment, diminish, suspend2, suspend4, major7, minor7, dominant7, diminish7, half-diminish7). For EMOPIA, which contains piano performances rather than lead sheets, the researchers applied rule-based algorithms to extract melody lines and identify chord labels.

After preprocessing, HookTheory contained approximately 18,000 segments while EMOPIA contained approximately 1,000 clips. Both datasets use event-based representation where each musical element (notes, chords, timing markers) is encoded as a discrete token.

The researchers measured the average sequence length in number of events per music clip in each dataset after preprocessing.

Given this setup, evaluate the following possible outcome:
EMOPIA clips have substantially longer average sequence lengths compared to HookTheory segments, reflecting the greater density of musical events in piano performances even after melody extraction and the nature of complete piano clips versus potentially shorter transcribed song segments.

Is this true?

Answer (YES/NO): YES